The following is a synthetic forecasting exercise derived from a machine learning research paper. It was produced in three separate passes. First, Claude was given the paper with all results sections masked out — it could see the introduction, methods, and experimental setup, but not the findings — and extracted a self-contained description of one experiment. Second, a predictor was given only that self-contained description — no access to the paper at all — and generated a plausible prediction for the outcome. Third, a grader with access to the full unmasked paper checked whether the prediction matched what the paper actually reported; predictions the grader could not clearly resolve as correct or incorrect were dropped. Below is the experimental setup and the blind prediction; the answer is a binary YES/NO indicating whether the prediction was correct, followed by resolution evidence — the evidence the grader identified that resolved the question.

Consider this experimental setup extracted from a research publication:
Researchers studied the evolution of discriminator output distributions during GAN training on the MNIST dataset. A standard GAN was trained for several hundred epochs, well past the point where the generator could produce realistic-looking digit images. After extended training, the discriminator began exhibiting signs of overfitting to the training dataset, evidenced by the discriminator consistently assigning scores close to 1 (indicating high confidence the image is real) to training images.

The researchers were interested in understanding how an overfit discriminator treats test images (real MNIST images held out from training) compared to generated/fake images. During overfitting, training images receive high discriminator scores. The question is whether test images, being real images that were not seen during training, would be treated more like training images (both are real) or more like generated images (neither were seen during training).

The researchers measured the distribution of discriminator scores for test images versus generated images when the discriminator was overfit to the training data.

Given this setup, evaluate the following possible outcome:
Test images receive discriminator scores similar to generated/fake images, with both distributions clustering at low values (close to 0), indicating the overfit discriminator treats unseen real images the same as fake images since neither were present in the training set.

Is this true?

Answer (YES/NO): YES